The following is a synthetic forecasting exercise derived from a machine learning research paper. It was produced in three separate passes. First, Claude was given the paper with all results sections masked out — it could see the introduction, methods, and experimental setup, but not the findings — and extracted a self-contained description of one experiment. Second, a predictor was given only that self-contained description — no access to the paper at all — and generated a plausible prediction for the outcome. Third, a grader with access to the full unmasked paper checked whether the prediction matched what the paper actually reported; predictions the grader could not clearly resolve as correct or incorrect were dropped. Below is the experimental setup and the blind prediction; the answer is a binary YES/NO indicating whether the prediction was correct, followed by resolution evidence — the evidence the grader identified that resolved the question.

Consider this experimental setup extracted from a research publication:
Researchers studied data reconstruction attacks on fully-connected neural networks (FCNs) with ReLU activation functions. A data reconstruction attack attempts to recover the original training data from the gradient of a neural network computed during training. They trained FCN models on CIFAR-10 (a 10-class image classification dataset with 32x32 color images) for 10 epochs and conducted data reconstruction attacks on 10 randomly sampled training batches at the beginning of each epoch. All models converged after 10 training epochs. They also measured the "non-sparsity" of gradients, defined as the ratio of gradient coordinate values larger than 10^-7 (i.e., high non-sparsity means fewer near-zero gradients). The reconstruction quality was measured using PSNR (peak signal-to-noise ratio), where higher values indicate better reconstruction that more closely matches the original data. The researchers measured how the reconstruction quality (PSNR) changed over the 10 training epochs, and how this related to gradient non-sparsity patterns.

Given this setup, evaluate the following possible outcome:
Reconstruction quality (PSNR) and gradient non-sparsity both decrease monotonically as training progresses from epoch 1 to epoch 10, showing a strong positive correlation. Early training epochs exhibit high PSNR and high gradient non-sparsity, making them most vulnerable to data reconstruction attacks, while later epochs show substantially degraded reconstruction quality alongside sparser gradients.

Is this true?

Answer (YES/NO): NO